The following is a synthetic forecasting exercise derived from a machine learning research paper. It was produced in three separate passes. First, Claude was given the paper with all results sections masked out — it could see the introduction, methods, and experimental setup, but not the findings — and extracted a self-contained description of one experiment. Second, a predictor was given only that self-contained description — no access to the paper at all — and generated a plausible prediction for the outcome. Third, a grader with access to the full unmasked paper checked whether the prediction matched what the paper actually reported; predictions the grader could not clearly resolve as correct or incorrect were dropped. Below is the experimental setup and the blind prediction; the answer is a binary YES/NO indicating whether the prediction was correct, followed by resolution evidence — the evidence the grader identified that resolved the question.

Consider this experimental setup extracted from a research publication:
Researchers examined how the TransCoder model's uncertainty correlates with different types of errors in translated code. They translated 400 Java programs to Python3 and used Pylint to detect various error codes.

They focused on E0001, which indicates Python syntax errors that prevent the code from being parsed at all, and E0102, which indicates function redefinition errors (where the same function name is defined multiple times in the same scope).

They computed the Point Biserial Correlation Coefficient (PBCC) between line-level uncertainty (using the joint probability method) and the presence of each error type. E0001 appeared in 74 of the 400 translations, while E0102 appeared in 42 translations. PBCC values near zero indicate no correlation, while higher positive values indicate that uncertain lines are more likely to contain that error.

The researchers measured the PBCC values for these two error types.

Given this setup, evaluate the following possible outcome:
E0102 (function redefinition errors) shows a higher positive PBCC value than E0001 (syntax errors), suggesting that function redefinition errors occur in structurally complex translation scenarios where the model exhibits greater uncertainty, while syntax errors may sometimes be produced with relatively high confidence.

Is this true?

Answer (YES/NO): YES